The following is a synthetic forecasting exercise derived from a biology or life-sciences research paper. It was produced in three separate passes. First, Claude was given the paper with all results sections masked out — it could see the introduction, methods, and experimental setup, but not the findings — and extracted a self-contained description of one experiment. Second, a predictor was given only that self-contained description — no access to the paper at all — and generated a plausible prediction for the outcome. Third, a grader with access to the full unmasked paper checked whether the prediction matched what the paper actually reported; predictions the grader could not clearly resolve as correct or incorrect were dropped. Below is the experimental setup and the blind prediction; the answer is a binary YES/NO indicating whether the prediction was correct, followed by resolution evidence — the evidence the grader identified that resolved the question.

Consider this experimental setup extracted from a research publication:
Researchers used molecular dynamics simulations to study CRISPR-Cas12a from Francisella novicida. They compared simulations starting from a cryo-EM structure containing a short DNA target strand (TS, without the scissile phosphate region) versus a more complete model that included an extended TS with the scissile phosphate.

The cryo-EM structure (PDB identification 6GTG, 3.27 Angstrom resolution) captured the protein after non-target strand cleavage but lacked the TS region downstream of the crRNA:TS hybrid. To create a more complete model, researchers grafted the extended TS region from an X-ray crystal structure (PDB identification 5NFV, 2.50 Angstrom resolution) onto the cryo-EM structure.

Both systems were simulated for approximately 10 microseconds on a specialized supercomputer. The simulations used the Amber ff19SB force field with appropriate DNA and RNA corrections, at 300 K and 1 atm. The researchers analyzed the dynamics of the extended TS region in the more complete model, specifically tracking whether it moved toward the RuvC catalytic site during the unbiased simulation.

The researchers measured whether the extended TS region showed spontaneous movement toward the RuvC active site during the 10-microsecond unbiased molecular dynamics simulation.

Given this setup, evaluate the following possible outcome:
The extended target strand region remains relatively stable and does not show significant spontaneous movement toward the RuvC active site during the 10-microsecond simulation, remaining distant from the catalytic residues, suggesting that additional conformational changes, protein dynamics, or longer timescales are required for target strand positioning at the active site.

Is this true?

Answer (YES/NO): NO